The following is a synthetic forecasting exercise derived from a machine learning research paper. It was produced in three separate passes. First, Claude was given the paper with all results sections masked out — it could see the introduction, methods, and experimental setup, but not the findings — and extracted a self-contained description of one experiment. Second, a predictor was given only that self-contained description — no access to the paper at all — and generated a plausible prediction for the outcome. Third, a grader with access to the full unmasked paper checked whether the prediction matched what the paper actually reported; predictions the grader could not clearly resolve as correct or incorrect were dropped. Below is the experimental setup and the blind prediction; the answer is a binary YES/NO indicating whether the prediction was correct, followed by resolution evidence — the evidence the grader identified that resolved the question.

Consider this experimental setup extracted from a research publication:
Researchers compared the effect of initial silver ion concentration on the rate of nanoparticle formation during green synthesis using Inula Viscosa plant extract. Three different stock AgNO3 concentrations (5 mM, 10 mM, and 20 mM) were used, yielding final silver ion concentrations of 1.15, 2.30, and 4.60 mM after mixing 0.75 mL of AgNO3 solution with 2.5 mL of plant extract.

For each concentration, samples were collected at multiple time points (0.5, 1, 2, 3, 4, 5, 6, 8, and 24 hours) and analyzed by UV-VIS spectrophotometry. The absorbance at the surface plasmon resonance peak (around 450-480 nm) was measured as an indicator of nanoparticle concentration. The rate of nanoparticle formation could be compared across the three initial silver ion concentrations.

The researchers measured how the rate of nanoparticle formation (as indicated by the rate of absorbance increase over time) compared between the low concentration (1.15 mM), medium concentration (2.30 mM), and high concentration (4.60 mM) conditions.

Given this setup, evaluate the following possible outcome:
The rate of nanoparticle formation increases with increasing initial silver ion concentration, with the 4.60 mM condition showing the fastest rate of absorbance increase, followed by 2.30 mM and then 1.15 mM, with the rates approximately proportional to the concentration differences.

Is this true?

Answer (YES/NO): NO